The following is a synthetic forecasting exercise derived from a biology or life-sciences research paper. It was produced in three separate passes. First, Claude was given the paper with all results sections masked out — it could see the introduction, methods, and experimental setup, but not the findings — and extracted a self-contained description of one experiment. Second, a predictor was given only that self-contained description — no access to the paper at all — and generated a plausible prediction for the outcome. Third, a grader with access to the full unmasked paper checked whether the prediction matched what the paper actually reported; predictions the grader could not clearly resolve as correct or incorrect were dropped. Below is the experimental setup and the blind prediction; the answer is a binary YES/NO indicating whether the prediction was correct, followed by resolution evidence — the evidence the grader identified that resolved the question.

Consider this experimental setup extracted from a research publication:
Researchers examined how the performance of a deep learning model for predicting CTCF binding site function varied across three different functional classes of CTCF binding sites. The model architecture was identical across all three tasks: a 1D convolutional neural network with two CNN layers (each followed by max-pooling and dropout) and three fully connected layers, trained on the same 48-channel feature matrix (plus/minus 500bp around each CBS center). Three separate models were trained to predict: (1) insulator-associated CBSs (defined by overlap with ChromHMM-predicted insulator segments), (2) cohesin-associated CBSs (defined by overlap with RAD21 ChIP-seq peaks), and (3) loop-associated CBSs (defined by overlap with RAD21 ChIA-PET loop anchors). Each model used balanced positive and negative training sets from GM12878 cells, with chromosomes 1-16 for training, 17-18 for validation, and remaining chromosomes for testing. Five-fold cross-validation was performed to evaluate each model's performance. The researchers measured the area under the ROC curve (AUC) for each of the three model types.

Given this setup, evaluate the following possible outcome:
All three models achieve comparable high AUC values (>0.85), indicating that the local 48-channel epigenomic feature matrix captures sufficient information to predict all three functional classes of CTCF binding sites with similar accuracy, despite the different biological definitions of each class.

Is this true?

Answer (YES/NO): YES